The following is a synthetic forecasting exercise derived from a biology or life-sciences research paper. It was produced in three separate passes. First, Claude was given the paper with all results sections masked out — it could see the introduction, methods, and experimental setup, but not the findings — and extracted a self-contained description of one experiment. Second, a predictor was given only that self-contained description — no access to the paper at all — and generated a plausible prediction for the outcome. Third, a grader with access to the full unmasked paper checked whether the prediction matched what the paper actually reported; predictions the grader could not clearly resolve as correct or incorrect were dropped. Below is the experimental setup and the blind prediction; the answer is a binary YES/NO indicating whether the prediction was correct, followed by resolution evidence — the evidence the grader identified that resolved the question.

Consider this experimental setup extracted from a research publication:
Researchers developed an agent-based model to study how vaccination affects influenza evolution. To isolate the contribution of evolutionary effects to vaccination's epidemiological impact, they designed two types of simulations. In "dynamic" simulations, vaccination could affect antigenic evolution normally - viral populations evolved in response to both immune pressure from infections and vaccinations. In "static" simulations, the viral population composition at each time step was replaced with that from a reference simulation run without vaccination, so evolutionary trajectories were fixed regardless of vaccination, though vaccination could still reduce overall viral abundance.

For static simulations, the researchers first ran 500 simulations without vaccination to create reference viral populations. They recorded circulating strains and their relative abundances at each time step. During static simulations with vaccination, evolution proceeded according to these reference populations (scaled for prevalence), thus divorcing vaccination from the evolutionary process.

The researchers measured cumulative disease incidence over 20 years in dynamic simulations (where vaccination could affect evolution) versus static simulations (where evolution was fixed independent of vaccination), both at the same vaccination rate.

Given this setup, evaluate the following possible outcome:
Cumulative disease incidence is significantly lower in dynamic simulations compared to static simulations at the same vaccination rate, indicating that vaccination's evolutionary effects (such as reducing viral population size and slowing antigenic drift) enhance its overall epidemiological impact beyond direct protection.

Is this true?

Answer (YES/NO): NO